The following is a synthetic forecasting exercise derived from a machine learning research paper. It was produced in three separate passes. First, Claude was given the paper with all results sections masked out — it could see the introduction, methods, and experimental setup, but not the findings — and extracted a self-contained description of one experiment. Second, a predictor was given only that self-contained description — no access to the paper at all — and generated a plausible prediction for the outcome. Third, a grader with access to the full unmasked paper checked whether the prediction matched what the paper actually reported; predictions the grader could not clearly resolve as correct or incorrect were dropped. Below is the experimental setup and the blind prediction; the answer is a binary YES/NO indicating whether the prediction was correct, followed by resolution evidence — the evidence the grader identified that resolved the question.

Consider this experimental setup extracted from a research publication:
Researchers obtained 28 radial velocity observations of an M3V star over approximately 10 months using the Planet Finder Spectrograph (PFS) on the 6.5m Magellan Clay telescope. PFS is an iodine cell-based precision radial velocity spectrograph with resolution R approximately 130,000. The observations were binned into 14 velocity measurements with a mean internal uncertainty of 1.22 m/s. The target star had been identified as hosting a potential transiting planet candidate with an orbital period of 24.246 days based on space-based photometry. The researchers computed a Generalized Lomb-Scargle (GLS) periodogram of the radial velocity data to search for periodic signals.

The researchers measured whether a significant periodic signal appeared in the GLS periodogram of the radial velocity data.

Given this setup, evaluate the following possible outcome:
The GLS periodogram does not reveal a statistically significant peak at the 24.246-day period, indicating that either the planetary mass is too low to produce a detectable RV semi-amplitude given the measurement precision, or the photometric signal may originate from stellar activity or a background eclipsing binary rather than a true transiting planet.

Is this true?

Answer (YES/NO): NO